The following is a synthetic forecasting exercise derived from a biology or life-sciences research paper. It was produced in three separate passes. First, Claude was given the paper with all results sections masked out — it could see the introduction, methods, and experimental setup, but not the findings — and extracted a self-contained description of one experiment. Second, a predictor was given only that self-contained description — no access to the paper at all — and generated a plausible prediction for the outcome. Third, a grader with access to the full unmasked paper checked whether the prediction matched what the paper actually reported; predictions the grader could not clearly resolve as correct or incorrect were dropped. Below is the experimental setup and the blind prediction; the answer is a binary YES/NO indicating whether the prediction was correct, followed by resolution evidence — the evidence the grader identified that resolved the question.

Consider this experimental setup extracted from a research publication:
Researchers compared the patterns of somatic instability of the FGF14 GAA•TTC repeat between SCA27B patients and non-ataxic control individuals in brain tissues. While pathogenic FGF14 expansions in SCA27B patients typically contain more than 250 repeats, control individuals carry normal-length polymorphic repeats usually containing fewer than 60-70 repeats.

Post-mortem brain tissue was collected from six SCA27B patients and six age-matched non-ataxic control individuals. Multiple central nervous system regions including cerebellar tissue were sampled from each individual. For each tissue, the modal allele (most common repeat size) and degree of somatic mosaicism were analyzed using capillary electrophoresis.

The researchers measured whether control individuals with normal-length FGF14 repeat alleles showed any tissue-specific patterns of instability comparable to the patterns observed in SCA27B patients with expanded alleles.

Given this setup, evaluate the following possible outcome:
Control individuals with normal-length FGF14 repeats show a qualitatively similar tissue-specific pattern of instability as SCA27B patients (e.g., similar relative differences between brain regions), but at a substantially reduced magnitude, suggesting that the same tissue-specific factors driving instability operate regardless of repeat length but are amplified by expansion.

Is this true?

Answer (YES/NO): YES